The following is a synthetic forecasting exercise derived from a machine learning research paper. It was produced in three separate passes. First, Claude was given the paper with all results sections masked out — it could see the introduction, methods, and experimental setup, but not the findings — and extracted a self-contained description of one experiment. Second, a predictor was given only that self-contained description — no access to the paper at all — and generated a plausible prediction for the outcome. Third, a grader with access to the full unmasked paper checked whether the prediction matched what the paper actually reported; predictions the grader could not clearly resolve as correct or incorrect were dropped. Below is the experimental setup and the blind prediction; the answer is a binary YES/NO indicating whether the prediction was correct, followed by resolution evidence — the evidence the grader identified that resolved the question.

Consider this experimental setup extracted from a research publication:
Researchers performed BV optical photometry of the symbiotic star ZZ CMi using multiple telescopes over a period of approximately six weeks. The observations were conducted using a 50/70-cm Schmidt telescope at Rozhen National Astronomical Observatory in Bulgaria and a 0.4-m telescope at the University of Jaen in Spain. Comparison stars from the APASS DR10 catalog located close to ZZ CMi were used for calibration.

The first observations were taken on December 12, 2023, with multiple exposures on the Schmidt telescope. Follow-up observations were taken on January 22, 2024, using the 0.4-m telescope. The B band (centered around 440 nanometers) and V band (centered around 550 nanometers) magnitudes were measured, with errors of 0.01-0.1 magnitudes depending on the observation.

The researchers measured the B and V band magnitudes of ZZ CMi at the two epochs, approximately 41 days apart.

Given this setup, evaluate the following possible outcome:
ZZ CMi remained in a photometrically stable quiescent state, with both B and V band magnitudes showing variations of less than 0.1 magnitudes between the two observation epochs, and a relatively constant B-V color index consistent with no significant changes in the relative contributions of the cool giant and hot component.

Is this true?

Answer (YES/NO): NO